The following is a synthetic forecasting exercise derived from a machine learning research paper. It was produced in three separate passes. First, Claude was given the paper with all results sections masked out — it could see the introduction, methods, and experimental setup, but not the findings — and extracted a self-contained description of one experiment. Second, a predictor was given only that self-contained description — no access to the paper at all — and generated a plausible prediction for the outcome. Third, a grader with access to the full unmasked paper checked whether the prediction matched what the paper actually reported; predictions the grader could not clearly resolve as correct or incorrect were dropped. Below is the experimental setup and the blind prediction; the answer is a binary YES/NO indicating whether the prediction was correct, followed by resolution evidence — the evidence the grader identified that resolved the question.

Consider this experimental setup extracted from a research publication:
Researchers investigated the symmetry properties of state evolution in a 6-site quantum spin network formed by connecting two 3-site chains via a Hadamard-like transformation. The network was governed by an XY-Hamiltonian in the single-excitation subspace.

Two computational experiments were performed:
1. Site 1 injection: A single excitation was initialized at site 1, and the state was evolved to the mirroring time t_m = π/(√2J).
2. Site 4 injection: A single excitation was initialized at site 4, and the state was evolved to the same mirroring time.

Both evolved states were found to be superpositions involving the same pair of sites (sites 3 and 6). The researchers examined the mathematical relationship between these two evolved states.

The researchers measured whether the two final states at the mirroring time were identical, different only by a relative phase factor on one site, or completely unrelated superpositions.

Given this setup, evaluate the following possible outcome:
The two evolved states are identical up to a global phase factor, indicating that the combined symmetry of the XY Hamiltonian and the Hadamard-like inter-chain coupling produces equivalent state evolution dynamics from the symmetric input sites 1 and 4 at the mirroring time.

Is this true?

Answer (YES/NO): NO